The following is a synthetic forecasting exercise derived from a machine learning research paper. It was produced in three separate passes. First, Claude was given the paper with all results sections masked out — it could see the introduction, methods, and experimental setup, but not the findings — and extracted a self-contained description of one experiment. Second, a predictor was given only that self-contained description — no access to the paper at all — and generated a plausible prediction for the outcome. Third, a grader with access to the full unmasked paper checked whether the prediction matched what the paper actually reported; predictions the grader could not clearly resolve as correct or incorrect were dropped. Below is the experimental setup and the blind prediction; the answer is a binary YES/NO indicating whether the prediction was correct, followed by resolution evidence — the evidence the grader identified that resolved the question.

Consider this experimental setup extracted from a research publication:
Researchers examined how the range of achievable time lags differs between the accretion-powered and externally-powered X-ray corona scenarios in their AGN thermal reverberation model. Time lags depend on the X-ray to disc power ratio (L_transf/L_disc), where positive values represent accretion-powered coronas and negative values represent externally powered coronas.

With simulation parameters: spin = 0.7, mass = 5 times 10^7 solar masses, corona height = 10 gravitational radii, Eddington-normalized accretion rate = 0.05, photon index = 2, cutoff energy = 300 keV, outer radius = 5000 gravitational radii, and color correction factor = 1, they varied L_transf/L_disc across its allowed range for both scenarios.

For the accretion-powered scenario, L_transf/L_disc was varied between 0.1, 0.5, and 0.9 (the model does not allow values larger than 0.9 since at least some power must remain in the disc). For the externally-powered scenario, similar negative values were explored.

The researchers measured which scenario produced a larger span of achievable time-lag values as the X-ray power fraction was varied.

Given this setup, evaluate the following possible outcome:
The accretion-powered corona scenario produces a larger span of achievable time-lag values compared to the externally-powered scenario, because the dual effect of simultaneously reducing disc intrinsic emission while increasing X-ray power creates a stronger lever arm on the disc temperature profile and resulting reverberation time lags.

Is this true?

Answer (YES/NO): YES